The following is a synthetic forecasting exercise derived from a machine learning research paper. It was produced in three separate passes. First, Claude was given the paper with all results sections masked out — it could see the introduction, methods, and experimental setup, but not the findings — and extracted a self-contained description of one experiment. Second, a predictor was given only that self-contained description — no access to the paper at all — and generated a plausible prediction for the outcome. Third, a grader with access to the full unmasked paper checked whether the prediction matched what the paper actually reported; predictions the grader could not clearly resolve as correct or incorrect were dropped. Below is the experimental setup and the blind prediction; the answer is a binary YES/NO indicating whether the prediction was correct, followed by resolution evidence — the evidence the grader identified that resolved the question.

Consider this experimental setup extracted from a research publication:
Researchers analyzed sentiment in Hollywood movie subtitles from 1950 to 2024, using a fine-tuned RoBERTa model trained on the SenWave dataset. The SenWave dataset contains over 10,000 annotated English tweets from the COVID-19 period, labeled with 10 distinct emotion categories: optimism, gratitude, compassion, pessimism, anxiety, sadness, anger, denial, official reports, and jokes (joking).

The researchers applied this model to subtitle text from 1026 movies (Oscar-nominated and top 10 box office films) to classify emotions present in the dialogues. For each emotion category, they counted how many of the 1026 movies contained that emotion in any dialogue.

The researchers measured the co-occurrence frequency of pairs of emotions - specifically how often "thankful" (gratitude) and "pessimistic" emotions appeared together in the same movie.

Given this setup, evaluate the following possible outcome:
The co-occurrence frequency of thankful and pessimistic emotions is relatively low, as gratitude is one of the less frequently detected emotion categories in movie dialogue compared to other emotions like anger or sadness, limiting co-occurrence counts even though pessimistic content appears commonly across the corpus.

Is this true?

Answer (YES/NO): NO